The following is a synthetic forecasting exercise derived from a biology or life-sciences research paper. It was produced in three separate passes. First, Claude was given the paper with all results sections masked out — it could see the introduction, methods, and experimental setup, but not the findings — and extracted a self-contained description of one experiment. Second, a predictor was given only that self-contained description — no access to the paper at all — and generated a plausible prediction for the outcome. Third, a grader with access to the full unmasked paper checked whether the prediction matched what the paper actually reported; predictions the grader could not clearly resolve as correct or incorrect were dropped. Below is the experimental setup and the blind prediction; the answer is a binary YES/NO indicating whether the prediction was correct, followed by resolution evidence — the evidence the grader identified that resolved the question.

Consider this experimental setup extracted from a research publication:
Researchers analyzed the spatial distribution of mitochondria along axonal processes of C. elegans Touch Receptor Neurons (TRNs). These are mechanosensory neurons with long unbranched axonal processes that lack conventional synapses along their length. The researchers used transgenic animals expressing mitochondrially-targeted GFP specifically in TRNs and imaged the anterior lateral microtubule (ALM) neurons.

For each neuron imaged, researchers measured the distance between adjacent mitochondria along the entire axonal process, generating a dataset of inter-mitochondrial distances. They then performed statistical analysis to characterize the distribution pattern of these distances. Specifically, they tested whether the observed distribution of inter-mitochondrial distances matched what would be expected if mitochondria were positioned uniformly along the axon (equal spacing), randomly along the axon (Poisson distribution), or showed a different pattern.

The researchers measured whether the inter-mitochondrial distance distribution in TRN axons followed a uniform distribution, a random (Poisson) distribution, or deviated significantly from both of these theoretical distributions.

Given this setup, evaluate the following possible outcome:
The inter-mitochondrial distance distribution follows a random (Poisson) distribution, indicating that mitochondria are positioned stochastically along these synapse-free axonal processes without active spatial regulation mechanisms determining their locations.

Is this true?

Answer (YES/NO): NO